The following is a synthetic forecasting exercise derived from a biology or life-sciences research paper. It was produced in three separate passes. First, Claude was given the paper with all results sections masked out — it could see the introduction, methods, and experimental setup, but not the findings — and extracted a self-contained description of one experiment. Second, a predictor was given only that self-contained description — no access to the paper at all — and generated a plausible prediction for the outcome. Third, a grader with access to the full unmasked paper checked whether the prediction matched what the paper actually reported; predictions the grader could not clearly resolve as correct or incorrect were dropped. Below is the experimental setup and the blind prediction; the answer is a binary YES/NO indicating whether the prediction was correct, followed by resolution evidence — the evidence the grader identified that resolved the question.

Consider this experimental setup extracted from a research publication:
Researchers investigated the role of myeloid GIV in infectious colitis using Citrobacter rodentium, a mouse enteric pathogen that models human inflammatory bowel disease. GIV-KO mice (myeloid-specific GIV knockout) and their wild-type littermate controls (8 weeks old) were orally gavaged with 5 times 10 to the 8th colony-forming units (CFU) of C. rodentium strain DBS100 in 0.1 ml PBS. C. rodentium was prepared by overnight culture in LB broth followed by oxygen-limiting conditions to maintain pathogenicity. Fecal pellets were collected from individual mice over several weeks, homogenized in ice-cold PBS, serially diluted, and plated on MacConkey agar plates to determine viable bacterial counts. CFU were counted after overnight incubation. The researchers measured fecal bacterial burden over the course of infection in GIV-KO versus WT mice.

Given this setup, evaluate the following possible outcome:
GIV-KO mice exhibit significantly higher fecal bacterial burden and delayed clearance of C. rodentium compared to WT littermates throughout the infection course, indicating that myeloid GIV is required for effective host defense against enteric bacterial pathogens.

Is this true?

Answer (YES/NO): YES